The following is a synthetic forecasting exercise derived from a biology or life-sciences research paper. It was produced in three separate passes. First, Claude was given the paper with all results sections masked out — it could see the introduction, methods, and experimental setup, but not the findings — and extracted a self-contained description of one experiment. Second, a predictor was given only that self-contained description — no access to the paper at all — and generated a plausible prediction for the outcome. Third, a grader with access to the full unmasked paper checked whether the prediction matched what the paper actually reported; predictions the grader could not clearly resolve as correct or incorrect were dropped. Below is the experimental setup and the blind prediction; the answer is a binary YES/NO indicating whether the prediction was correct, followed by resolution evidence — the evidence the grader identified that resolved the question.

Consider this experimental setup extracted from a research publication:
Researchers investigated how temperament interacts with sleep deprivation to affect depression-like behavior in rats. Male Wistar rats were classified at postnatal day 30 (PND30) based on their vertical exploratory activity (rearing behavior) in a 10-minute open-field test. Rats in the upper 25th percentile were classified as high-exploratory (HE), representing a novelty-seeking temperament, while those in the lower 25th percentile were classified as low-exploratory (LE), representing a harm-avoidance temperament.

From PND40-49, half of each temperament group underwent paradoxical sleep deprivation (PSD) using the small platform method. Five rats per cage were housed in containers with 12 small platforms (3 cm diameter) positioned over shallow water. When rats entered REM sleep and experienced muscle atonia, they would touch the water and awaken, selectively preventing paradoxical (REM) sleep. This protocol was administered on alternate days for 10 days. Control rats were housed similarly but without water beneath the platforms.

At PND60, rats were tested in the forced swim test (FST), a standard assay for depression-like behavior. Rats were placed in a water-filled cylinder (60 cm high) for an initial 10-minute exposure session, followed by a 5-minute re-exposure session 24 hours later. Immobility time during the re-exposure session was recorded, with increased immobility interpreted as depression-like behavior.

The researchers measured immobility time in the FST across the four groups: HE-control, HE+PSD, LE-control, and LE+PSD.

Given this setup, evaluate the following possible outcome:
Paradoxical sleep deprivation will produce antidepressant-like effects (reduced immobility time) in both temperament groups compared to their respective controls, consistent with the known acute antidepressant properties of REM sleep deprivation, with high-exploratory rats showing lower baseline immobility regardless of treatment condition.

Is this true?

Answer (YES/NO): NO